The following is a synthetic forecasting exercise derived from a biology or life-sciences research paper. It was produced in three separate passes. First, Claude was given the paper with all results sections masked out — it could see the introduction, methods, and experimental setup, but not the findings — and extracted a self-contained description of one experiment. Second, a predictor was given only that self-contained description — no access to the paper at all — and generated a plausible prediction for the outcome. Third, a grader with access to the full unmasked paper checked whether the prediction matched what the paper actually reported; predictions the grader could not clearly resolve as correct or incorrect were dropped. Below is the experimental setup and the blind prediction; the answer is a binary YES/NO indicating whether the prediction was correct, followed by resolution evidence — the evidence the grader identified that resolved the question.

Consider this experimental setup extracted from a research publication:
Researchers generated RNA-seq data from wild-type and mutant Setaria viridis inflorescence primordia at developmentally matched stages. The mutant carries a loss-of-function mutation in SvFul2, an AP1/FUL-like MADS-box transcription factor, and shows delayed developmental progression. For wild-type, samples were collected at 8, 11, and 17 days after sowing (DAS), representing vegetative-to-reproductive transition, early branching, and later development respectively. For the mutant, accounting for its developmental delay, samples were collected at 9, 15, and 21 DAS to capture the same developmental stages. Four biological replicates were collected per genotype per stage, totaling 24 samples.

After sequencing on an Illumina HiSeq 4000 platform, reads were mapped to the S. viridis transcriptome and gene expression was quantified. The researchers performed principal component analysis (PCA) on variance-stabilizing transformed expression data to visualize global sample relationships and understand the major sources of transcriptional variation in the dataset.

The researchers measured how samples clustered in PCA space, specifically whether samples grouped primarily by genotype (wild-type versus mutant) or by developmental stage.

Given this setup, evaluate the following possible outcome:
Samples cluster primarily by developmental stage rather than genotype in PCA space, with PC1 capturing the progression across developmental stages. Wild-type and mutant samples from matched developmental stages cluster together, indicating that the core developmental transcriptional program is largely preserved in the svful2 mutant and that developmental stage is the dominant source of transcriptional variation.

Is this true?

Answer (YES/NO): NO